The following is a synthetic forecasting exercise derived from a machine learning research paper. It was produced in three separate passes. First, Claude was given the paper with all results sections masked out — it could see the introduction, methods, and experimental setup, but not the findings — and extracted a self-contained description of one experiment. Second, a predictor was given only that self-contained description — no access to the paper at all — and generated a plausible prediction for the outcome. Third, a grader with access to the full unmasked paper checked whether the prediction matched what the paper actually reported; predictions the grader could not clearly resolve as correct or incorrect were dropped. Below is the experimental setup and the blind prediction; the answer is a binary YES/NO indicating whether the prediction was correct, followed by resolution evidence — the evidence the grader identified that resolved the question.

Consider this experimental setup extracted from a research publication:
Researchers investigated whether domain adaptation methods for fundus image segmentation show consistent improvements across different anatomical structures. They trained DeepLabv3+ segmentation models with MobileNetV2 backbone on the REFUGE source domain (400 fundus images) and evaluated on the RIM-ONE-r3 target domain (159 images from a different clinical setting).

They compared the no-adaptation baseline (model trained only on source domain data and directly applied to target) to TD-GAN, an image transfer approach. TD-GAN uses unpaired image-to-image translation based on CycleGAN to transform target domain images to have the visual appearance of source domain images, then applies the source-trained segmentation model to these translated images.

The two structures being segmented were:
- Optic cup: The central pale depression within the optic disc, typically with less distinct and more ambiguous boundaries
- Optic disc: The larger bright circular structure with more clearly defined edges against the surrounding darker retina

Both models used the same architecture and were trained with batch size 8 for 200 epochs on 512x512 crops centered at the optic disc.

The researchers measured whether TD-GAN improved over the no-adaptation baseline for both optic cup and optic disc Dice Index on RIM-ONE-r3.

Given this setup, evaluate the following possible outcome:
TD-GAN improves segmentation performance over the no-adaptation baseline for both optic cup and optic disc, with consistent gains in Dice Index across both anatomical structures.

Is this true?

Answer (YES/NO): NO